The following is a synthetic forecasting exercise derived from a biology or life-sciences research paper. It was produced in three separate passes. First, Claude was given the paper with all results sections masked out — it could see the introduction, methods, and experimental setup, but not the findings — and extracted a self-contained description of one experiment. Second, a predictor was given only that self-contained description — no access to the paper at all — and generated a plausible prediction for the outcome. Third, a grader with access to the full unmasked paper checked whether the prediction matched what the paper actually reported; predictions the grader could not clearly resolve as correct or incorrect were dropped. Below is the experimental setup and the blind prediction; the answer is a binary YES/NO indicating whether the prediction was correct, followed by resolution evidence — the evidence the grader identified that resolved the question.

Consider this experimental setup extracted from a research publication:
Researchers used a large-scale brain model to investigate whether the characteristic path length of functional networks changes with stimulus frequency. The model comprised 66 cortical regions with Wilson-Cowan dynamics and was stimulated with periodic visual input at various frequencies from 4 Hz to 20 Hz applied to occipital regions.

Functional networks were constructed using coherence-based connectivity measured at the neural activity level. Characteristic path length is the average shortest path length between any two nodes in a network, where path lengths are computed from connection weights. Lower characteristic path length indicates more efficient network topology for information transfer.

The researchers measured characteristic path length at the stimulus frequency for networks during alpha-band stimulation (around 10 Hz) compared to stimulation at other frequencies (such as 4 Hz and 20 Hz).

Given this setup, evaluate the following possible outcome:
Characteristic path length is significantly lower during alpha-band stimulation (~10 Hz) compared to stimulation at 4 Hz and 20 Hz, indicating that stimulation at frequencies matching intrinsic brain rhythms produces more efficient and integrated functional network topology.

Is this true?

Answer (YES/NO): YES